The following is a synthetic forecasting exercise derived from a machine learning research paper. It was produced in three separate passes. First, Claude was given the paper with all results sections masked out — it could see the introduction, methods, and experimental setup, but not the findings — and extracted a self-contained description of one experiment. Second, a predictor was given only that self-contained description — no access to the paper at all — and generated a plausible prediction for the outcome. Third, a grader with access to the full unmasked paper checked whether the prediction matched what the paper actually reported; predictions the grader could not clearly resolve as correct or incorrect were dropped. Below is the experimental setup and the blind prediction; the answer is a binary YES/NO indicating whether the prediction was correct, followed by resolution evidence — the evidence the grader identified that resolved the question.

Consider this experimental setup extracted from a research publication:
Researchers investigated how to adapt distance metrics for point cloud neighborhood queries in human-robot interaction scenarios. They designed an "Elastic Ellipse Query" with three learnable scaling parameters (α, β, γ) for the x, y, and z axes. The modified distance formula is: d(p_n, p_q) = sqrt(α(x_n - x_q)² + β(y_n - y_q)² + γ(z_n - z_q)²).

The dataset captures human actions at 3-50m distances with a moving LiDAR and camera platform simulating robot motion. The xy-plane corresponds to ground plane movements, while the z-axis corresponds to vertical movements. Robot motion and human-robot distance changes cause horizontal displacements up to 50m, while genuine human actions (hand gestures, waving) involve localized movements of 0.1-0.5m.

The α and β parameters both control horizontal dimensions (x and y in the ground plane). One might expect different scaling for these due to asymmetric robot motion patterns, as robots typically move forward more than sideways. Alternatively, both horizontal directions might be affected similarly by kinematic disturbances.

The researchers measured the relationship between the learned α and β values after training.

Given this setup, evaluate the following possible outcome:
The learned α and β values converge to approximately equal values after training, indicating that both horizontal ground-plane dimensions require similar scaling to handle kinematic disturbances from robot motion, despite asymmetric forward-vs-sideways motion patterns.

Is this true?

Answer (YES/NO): YES